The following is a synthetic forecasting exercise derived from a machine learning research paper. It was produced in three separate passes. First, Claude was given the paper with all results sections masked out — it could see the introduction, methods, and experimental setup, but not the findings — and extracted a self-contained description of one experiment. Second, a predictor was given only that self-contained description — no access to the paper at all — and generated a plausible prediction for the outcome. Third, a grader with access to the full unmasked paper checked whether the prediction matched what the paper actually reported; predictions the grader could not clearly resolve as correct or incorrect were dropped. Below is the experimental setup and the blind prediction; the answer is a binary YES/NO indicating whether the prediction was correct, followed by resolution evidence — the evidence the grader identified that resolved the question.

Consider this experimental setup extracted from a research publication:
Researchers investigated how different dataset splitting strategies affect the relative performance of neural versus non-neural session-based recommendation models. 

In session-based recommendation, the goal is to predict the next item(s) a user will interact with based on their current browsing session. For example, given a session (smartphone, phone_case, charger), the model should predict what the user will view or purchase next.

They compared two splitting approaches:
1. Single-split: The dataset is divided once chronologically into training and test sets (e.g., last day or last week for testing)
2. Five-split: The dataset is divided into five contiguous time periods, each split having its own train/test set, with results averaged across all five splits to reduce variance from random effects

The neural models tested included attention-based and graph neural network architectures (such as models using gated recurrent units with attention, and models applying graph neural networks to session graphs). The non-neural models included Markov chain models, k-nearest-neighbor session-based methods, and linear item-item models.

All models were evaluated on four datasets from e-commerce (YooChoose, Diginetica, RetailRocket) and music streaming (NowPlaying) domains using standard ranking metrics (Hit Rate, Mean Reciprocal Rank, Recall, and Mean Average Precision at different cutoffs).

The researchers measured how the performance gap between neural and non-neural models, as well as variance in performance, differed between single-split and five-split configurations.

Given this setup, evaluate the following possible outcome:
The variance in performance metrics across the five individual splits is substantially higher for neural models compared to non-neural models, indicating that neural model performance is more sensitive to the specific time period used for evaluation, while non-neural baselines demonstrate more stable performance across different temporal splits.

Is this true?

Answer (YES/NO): YES